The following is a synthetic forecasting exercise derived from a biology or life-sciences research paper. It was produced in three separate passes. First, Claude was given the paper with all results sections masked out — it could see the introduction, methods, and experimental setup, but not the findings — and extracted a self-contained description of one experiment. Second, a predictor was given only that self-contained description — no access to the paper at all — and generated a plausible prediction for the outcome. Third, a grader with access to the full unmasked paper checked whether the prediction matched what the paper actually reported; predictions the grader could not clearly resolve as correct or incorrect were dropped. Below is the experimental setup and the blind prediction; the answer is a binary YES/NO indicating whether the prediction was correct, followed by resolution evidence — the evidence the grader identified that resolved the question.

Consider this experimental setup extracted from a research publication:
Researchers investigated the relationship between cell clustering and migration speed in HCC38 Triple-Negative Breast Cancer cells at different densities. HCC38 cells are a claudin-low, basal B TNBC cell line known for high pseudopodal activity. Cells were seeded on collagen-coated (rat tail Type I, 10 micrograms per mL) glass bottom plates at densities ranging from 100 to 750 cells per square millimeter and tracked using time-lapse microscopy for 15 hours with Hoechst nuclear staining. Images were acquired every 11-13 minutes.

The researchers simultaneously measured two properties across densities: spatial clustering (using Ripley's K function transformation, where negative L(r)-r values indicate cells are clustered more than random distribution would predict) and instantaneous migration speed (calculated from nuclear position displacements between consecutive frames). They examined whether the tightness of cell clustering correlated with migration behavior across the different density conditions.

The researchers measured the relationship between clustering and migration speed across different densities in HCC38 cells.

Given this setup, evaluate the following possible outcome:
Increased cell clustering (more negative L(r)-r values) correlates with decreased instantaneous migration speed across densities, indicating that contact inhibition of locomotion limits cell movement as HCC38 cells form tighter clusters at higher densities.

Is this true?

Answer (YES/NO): NO